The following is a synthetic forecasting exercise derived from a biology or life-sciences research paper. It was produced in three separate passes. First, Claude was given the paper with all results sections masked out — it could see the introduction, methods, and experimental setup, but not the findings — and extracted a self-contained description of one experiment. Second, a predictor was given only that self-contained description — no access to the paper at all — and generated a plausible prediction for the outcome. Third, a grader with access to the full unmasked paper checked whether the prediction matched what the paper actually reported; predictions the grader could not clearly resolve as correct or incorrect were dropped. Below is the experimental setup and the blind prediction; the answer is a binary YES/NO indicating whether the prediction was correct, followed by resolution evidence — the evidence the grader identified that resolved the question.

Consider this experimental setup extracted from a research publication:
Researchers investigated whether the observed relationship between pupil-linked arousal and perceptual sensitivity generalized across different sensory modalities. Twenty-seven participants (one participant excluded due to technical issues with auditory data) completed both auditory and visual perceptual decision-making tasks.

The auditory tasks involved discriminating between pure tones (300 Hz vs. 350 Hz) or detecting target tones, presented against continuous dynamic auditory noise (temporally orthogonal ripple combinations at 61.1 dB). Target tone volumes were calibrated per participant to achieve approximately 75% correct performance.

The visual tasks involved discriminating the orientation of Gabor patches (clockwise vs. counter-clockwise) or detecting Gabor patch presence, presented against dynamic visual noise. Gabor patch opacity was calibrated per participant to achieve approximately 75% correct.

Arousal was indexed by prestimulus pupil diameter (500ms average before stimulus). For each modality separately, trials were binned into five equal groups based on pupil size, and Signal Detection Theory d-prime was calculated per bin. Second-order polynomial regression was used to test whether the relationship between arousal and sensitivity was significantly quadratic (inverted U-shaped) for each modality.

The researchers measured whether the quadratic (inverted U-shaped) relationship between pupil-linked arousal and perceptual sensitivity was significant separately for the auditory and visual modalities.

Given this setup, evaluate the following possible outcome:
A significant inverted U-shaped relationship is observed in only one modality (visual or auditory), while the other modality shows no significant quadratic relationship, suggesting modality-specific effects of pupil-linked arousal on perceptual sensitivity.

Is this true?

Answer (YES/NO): NO